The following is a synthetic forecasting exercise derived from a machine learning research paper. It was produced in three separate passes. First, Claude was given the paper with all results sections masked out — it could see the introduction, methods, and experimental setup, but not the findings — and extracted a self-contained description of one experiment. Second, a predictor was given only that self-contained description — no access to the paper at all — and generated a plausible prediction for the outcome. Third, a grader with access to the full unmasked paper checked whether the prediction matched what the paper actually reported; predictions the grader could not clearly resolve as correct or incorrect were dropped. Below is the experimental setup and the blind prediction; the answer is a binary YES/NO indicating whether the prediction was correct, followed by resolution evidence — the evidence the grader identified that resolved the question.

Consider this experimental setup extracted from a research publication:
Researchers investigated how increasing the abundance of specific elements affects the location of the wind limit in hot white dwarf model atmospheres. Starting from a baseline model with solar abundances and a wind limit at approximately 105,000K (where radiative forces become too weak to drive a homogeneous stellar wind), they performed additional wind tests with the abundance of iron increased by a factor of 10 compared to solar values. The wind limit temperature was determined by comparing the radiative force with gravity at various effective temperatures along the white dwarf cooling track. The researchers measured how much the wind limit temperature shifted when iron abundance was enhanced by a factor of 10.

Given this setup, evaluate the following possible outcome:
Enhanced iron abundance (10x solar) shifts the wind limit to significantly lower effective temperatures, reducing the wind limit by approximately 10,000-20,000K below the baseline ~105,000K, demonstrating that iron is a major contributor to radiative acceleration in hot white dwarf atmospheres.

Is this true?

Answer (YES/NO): NO